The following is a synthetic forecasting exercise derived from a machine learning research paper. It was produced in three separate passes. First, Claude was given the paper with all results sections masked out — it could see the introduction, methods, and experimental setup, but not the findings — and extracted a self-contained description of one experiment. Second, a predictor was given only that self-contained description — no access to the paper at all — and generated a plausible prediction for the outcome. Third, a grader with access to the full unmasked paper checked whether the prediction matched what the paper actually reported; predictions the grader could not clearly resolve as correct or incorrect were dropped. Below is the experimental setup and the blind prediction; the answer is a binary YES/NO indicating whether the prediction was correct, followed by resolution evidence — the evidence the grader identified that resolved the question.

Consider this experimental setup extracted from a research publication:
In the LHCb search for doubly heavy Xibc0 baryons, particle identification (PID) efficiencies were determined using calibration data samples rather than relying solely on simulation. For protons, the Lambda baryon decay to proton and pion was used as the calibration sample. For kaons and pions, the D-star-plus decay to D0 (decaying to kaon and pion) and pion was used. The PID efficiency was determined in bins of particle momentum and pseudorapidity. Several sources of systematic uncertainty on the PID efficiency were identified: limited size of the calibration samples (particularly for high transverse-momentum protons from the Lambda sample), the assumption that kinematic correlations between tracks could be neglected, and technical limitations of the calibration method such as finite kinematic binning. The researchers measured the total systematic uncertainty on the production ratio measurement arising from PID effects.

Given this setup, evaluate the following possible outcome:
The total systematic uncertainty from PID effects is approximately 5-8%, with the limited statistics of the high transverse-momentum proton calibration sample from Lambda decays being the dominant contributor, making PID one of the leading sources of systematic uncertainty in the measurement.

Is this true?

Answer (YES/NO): NO